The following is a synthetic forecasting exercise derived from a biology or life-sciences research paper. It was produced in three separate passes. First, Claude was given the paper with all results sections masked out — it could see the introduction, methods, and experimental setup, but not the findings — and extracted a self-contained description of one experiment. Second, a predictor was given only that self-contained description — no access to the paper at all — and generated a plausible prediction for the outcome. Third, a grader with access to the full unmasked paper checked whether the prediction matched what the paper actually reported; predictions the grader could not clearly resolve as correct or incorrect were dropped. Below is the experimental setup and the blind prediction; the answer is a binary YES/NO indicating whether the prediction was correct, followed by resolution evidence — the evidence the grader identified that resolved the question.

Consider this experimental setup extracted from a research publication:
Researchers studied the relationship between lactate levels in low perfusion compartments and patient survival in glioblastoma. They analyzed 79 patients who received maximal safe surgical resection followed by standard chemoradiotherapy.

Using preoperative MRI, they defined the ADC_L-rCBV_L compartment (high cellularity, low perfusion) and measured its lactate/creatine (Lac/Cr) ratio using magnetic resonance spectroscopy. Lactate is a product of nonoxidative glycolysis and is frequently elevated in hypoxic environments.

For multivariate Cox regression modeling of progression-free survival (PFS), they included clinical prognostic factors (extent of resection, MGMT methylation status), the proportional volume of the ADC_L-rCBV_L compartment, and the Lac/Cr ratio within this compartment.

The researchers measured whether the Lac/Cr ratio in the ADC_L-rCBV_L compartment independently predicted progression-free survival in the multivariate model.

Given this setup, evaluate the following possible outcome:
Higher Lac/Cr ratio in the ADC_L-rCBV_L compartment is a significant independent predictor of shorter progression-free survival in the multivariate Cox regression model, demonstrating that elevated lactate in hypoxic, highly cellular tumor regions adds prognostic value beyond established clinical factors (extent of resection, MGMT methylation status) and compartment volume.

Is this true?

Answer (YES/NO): YES